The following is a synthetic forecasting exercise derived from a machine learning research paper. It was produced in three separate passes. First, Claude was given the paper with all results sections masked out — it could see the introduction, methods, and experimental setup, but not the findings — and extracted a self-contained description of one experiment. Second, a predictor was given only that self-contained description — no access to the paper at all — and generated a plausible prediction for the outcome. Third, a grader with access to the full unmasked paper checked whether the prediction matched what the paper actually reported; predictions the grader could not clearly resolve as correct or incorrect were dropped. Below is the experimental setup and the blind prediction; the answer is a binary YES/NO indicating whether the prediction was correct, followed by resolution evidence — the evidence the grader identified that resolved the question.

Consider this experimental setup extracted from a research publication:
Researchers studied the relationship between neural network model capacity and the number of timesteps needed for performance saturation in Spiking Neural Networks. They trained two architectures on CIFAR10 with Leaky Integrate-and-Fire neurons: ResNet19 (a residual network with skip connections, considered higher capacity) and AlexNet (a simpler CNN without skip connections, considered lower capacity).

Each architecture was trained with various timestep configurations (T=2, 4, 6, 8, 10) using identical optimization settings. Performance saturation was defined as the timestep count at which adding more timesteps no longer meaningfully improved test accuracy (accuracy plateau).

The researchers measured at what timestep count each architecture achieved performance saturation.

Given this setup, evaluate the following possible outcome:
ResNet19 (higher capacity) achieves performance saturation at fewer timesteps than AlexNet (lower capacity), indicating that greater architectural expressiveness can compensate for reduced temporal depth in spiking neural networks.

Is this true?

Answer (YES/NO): YES